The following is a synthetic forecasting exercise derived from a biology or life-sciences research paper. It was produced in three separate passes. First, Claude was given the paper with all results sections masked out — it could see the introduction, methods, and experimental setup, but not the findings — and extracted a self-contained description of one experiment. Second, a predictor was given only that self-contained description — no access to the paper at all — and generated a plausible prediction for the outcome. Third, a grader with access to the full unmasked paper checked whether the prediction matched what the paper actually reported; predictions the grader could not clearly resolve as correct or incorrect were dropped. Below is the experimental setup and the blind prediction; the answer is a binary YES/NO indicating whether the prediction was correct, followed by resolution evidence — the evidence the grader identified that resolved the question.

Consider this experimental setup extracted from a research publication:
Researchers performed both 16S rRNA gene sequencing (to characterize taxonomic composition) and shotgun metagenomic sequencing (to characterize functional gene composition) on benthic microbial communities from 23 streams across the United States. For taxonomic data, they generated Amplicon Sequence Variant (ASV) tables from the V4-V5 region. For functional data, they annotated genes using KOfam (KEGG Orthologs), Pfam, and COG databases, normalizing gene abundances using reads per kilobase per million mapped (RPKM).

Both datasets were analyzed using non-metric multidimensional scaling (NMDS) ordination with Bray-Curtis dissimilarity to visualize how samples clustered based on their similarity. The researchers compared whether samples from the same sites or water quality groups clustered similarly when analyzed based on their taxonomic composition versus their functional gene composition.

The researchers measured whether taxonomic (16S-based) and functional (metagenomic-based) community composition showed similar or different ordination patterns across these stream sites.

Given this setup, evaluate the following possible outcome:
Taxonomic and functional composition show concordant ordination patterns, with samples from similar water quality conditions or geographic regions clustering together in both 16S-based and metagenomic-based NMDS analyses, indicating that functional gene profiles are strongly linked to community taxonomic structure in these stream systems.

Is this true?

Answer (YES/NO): NO